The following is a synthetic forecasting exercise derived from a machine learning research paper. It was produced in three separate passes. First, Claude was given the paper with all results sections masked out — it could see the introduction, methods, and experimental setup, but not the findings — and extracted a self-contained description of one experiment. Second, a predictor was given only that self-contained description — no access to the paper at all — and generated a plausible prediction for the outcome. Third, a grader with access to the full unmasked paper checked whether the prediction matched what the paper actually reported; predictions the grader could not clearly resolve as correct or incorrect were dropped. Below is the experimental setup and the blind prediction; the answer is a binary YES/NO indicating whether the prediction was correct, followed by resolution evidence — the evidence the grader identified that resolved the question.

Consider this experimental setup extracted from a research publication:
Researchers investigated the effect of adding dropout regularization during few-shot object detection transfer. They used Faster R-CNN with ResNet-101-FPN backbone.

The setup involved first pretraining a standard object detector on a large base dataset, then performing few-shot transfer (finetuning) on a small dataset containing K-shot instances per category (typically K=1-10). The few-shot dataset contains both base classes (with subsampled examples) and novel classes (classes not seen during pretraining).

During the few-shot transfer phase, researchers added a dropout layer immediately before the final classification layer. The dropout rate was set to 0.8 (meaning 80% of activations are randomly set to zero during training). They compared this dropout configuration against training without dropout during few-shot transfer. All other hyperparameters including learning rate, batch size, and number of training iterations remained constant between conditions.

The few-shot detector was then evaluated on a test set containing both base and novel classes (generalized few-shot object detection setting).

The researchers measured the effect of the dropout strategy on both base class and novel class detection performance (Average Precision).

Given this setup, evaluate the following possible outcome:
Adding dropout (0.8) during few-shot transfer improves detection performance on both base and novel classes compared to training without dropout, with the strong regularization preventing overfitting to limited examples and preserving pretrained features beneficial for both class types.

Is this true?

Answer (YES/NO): YES